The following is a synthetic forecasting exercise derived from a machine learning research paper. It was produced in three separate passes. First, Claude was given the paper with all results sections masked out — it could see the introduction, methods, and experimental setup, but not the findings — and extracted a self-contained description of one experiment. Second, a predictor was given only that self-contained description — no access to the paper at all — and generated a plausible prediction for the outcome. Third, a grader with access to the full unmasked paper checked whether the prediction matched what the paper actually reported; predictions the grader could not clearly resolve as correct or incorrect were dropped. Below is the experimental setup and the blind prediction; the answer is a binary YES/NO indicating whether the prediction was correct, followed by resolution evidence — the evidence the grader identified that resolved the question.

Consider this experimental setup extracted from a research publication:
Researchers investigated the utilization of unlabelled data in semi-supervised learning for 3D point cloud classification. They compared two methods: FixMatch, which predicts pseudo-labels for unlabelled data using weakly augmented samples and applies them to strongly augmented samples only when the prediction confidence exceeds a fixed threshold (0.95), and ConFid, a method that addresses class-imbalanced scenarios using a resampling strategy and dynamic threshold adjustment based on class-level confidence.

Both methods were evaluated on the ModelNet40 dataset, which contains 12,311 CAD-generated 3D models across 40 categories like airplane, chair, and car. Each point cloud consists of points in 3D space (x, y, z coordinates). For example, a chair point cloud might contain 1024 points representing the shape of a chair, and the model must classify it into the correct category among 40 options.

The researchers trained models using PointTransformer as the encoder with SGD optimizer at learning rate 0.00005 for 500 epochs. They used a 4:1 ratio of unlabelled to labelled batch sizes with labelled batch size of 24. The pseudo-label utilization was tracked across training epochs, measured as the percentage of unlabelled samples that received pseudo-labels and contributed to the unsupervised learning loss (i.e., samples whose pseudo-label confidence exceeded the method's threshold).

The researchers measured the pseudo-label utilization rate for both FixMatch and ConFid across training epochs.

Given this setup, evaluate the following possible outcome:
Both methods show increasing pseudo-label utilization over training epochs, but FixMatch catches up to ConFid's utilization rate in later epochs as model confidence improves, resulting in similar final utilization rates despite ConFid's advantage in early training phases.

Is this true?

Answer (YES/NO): NO